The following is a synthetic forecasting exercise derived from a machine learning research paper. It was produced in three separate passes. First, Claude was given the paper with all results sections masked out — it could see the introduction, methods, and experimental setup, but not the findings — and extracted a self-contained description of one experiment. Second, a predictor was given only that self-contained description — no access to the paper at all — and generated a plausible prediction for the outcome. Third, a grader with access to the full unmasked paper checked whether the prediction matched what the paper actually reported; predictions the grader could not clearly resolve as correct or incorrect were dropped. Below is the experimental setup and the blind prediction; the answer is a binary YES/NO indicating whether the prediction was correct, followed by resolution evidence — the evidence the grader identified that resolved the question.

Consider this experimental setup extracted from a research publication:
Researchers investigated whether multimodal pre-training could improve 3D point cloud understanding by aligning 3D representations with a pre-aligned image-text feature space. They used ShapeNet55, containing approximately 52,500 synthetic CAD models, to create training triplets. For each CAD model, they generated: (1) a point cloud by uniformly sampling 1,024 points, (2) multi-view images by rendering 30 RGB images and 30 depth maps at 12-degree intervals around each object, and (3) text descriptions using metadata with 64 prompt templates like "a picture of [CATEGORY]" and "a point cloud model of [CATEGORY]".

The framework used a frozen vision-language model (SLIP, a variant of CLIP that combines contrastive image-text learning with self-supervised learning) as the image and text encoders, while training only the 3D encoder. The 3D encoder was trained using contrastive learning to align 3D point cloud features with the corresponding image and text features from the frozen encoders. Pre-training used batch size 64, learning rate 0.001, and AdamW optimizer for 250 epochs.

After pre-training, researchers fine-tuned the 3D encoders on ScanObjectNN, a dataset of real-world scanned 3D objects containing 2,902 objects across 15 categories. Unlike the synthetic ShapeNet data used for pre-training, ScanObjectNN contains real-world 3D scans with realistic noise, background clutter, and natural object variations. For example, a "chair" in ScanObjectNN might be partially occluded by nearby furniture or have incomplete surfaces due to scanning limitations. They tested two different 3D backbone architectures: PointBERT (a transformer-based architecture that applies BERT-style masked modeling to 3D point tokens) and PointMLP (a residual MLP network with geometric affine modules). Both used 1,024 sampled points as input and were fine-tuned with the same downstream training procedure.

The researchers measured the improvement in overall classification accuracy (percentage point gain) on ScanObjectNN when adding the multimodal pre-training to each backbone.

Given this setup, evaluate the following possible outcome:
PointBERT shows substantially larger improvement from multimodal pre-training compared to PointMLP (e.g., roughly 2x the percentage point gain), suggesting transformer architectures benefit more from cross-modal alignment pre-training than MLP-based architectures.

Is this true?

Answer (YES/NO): NO